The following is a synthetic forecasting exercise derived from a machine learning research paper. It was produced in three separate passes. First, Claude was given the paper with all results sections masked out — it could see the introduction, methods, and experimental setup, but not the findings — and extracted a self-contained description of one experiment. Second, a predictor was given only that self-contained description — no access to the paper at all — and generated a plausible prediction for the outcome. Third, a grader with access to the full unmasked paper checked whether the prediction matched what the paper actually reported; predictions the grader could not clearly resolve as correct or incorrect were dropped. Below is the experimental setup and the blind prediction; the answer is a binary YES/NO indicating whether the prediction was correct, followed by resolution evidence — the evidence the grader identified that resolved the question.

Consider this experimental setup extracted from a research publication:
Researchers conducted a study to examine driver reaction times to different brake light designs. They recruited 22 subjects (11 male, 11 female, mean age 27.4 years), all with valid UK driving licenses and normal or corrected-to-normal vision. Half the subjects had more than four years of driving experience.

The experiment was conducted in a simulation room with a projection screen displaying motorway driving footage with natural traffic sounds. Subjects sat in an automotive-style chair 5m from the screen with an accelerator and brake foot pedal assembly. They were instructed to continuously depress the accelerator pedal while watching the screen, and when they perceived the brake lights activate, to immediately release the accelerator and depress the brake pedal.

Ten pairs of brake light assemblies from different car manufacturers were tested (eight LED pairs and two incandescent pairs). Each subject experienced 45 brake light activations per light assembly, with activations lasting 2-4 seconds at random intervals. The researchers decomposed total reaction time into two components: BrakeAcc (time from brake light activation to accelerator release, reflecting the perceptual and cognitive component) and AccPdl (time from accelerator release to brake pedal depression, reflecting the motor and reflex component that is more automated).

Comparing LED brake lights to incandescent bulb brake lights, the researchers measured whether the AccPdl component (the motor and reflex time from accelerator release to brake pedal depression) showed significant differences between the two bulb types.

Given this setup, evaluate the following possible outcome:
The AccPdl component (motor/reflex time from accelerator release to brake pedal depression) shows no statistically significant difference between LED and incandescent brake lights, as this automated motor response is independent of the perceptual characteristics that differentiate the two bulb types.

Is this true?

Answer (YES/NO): NO